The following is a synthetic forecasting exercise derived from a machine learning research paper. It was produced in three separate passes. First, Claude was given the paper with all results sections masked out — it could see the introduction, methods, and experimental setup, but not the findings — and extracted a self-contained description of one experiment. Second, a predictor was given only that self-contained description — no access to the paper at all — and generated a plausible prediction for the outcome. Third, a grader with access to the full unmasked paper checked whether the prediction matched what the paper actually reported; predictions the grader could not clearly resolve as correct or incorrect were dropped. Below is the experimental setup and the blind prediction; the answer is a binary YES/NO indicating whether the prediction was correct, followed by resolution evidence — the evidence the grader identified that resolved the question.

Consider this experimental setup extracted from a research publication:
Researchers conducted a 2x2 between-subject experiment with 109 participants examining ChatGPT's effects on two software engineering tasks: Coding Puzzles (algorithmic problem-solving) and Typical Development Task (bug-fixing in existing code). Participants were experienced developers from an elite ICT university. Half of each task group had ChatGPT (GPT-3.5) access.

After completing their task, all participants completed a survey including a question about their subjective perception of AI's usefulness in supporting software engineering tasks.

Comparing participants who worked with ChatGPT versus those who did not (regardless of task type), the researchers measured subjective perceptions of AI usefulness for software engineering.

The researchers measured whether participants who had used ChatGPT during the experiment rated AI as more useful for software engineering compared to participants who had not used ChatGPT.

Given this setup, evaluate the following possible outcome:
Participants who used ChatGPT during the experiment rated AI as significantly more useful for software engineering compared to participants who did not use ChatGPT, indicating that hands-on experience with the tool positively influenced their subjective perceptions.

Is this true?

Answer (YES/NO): NO